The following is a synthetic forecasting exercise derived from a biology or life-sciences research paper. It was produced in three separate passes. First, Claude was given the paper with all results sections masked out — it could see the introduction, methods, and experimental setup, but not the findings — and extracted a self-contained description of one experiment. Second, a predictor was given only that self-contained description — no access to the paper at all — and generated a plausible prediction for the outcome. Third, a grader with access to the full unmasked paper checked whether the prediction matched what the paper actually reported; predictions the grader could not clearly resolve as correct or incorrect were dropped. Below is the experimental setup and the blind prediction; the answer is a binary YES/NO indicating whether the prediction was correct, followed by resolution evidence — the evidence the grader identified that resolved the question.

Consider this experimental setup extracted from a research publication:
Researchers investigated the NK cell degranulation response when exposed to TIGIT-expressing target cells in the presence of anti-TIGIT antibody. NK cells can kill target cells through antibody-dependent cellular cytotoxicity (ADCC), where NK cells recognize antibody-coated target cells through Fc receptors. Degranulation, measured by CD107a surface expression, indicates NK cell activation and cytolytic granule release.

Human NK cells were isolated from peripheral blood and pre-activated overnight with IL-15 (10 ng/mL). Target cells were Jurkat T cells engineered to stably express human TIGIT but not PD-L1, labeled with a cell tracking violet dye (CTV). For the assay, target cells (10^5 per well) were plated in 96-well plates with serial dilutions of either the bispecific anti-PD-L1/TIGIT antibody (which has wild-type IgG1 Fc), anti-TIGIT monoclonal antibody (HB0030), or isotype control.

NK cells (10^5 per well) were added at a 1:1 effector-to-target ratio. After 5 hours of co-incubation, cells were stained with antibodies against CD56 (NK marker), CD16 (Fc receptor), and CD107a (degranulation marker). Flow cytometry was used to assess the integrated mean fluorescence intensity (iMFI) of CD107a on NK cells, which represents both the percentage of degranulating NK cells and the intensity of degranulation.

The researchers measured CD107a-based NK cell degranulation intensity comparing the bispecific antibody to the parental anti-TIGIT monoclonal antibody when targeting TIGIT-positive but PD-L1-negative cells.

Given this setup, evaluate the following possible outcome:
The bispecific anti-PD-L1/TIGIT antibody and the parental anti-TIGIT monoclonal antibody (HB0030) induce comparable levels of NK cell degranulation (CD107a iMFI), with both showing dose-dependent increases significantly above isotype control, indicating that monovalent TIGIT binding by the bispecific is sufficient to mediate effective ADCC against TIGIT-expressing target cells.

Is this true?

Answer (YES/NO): NO